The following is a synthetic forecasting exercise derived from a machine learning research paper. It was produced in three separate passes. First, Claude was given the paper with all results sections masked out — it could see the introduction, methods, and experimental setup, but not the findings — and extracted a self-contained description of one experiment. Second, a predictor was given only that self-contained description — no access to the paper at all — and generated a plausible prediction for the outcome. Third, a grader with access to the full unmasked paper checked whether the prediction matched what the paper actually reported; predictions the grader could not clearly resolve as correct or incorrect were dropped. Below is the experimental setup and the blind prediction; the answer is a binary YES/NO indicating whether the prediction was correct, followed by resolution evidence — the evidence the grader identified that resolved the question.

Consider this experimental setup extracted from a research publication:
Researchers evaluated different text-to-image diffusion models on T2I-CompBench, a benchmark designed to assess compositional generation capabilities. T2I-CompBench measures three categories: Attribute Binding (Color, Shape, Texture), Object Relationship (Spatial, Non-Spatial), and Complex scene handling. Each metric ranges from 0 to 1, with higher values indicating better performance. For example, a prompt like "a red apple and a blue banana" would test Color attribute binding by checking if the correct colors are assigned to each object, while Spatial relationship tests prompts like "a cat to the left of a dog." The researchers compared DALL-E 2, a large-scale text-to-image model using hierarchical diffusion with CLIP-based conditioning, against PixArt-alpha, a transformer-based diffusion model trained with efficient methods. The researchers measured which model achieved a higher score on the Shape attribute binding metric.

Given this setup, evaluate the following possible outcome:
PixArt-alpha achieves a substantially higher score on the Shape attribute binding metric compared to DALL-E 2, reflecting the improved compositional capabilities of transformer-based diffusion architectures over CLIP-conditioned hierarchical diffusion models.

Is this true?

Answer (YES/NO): NO